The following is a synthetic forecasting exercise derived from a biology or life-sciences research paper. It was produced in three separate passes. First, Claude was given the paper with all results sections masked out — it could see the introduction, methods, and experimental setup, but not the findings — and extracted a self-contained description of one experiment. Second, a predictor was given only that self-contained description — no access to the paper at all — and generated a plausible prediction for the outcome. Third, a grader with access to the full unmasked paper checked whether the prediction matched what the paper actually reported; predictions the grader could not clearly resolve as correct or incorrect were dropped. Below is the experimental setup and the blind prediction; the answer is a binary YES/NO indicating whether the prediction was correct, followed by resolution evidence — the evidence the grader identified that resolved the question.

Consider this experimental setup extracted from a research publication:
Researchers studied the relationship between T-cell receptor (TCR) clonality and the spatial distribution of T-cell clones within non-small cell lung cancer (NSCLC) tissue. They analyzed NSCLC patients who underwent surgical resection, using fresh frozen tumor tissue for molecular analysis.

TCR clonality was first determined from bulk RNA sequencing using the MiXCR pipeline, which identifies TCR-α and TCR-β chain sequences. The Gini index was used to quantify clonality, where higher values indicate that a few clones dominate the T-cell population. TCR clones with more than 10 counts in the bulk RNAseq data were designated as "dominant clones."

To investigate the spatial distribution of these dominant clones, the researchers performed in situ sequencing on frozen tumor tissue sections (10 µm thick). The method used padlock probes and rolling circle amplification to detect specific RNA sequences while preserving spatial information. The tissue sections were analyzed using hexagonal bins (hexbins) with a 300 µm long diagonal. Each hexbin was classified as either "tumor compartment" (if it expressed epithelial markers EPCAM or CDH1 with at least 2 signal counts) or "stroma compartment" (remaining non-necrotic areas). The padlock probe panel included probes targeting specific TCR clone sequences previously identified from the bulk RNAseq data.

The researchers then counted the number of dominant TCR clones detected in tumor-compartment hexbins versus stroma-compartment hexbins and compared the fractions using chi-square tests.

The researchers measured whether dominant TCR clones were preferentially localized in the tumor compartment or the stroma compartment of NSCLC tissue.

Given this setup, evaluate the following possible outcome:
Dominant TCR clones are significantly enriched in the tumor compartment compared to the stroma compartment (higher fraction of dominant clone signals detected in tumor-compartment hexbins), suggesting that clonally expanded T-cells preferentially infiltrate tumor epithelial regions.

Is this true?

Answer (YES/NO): YES